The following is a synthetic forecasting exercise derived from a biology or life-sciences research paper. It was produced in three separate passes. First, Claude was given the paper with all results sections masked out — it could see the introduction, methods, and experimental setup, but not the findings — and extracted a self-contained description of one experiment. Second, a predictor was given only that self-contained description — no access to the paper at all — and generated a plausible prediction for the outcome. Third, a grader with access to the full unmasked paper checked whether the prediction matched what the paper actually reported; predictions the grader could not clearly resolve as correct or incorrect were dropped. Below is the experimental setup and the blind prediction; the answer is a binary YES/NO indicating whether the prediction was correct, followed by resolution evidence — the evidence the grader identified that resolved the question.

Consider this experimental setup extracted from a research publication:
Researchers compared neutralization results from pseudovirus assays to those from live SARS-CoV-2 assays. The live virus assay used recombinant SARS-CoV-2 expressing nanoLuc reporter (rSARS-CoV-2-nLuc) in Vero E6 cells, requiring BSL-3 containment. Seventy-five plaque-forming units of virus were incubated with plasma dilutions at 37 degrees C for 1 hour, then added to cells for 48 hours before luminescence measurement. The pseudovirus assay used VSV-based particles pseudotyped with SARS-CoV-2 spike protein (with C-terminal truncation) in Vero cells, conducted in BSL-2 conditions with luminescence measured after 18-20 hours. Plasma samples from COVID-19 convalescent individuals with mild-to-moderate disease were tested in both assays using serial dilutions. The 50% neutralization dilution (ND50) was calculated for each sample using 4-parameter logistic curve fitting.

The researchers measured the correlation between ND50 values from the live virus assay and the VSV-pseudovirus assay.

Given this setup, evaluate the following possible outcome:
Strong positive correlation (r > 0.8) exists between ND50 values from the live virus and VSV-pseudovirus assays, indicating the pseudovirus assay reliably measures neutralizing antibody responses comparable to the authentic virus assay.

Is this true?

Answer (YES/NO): YES